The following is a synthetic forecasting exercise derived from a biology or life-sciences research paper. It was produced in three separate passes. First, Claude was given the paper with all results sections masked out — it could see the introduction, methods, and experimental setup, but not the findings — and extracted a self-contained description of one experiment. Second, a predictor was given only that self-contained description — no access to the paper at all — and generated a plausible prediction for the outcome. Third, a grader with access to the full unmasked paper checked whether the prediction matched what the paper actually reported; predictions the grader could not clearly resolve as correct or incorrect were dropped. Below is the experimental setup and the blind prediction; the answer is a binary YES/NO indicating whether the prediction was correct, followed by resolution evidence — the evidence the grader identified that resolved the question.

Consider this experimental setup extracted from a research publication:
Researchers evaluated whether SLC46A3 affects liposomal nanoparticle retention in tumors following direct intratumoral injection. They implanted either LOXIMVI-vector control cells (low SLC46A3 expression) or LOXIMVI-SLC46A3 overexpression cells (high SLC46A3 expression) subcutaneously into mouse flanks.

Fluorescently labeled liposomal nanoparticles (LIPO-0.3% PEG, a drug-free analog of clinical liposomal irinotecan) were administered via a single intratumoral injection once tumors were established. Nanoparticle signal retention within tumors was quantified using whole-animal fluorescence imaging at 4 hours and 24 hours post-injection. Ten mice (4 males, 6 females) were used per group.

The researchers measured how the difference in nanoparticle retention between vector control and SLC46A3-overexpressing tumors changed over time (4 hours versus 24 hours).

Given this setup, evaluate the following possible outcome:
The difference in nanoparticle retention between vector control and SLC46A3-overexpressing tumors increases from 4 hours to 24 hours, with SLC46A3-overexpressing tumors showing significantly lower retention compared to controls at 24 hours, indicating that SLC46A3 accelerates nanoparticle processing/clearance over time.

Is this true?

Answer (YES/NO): YES